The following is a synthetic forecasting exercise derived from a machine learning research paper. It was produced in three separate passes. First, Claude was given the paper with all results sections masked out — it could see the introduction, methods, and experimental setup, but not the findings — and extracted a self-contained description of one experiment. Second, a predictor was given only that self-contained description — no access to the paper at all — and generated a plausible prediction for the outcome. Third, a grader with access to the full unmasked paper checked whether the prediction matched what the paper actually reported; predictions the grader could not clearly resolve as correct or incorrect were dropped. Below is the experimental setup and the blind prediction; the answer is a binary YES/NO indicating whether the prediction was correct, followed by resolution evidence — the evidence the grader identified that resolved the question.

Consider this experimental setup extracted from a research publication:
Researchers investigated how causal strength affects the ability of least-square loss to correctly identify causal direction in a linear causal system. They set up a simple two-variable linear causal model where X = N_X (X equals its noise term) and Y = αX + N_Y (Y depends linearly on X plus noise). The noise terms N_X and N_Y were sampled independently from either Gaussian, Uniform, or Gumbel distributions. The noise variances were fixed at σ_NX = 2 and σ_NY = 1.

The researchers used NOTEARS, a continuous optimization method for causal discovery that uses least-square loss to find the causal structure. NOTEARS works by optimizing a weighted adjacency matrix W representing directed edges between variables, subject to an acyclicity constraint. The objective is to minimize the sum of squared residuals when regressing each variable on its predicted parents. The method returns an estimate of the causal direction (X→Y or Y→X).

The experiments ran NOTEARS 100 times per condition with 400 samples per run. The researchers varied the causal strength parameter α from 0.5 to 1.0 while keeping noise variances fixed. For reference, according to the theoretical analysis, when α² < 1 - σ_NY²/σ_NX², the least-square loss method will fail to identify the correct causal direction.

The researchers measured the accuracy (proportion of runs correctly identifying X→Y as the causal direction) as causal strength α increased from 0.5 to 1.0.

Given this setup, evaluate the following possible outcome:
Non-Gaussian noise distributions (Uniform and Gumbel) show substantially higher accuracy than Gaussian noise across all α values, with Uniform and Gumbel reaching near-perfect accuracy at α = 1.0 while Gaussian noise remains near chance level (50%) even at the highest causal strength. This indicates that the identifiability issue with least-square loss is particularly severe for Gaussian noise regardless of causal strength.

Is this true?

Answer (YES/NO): NO